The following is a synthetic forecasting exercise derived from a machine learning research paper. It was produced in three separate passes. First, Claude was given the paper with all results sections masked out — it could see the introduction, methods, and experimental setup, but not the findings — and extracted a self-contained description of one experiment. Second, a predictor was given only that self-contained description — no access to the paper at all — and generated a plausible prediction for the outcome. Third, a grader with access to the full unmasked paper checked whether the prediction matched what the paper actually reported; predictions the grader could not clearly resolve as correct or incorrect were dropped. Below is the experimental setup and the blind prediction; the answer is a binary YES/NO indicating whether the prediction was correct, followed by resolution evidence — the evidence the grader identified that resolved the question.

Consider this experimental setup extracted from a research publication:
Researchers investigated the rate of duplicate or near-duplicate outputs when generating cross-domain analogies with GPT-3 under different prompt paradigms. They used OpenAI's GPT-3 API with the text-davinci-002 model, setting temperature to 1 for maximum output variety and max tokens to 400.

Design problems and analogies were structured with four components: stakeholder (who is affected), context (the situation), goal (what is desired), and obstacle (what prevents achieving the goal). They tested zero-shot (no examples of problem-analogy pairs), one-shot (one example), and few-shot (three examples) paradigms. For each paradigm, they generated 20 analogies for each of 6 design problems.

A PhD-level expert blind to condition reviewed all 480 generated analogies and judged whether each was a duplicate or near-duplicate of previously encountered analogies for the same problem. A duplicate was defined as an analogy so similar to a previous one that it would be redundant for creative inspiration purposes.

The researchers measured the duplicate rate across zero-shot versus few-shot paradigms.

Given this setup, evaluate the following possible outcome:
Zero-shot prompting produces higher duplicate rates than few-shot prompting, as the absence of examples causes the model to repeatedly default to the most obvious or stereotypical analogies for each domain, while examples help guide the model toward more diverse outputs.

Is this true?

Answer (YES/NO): YES